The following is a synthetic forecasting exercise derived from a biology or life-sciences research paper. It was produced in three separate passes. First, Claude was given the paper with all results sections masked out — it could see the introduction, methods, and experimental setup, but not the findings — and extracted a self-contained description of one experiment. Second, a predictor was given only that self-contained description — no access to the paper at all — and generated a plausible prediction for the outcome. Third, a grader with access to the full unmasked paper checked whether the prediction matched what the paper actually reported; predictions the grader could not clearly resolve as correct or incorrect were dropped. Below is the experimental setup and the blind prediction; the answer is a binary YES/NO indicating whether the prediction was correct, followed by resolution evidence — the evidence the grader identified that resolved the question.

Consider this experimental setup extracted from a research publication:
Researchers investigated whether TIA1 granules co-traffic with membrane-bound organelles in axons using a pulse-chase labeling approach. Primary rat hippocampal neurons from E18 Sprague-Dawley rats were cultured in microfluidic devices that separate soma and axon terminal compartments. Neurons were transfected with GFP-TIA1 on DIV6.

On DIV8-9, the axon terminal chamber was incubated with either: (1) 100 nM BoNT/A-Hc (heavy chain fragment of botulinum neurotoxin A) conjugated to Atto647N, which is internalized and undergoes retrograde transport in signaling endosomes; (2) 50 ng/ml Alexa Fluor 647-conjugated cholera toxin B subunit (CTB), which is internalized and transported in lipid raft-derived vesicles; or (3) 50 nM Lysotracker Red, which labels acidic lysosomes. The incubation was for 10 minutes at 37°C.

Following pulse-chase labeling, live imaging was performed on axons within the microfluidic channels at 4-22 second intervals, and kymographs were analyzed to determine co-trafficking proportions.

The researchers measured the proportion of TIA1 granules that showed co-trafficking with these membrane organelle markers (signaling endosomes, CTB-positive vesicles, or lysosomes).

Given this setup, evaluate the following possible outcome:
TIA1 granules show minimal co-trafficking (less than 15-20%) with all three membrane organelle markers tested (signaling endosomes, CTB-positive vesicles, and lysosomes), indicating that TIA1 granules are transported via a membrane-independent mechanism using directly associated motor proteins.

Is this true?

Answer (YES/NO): NO